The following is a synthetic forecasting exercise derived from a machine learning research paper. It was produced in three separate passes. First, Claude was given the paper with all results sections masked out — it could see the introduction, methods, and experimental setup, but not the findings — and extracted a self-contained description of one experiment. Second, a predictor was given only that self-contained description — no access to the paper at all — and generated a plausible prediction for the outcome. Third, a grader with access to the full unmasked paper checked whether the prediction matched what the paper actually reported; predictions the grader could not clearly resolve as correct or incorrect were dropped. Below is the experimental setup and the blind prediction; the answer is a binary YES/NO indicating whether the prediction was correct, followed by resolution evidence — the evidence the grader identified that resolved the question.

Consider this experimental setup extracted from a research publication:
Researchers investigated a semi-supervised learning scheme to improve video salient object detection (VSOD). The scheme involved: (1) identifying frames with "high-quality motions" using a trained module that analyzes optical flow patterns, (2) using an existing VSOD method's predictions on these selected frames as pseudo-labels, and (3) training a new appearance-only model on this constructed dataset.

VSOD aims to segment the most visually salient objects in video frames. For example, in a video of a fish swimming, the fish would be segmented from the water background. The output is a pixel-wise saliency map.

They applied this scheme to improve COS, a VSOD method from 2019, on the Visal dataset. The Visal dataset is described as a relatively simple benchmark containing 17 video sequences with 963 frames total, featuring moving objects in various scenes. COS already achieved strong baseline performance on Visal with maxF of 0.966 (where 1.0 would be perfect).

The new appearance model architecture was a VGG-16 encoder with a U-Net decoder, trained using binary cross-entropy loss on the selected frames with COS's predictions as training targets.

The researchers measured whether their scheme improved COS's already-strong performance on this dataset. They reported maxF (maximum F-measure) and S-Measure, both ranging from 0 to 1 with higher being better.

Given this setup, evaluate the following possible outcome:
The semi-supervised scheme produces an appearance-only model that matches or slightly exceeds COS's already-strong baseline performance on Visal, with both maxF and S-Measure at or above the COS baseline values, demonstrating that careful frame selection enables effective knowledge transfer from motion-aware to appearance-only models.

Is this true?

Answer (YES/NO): NO